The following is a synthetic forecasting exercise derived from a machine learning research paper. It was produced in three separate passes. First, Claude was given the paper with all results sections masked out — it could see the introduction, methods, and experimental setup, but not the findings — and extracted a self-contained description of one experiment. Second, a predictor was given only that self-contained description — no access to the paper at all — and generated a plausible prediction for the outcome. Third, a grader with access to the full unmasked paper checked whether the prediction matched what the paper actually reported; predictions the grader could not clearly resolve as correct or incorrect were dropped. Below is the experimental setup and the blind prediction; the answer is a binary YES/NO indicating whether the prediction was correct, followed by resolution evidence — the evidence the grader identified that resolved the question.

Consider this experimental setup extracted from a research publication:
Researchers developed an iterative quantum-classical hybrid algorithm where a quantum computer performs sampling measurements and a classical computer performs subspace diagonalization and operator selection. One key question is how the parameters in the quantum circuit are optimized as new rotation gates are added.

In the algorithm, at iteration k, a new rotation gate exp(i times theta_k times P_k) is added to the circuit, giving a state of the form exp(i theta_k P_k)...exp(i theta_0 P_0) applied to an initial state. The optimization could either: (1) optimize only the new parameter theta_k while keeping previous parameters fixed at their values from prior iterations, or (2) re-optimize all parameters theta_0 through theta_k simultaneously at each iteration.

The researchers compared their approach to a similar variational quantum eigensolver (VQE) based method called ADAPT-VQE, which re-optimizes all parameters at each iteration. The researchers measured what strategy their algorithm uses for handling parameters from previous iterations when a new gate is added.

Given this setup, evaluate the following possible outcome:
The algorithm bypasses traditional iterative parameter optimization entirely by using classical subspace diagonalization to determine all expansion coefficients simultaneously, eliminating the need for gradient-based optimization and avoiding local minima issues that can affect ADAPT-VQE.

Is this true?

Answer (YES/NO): NO